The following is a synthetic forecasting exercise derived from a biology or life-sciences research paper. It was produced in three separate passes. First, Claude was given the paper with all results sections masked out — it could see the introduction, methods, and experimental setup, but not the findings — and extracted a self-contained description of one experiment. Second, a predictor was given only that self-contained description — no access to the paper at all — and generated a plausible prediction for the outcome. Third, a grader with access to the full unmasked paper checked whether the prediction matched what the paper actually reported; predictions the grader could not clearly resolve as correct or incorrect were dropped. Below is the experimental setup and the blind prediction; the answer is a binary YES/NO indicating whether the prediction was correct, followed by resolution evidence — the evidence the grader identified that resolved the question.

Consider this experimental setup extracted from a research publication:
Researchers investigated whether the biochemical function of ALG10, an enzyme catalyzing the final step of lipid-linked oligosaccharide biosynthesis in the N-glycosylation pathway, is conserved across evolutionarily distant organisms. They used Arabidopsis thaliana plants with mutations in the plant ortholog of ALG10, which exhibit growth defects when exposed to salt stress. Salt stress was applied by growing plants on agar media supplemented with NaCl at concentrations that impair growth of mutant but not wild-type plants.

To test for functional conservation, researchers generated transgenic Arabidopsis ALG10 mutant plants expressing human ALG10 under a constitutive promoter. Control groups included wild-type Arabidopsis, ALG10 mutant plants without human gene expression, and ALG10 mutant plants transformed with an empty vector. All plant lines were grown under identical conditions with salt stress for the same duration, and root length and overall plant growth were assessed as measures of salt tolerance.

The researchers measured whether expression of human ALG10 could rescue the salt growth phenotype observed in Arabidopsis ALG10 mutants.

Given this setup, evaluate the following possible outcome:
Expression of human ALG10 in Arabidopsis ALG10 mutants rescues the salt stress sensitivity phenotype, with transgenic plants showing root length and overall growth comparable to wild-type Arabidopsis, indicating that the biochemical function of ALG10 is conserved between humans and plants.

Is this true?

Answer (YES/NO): YES